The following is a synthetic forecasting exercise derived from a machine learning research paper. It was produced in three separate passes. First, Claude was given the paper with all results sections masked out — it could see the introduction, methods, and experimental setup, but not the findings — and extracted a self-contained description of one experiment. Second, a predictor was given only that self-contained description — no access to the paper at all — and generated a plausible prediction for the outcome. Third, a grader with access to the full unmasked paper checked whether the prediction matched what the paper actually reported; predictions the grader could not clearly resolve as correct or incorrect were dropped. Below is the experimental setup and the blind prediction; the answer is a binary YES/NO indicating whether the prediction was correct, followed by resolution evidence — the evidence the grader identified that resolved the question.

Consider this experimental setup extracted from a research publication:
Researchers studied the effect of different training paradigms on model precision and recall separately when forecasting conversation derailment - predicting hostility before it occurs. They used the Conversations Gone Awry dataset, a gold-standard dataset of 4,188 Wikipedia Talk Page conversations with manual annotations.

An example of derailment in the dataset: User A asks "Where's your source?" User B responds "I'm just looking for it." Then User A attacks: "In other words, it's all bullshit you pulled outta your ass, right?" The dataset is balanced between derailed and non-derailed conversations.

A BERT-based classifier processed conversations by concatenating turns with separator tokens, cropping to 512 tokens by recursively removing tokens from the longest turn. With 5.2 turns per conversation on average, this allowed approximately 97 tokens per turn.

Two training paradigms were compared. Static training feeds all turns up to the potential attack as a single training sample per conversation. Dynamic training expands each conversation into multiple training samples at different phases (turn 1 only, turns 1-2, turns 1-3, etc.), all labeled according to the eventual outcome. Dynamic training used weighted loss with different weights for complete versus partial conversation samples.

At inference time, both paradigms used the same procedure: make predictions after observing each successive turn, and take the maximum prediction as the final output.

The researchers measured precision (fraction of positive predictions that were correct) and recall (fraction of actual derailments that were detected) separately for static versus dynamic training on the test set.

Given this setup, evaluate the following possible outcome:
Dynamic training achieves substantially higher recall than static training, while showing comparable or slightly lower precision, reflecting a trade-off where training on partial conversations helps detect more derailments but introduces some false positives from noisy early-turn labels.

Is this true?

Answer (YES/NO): NO